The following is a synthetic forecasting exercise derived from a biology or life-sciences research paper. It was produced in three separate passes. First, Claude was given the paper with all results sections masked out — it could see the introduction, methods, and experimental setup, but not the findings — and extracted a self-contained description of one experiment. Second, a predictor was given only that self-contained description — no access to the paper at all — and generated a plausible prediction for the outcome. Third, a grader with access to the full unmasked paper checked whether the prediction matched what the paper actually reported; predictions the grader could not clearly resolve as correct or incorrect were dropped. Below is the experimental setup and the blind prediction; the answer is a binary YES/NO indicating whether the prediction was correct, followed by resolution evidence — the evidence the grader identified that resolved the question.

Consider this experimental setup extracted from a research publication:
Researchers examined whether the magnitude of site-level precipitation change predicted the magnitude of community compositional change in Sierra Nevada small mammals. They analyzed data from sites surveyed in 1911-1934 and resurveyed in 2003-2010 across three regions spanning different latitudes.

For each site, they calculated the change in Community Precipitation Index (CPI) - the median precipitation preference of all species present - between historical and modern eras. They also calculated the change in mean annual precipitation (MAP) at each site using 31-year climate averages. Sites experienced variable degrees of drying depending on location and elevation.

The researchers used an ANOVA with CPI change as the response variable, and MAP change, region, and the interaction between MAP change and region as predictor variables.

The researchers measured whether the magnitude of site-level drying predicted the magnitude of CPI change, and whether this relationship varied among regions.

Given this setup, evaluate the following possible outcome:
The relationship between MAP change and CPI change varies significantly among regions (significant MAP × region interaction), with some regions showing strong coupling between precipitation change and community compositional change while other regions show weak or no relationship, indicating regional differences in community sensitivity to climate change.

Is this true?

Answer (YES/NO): NO